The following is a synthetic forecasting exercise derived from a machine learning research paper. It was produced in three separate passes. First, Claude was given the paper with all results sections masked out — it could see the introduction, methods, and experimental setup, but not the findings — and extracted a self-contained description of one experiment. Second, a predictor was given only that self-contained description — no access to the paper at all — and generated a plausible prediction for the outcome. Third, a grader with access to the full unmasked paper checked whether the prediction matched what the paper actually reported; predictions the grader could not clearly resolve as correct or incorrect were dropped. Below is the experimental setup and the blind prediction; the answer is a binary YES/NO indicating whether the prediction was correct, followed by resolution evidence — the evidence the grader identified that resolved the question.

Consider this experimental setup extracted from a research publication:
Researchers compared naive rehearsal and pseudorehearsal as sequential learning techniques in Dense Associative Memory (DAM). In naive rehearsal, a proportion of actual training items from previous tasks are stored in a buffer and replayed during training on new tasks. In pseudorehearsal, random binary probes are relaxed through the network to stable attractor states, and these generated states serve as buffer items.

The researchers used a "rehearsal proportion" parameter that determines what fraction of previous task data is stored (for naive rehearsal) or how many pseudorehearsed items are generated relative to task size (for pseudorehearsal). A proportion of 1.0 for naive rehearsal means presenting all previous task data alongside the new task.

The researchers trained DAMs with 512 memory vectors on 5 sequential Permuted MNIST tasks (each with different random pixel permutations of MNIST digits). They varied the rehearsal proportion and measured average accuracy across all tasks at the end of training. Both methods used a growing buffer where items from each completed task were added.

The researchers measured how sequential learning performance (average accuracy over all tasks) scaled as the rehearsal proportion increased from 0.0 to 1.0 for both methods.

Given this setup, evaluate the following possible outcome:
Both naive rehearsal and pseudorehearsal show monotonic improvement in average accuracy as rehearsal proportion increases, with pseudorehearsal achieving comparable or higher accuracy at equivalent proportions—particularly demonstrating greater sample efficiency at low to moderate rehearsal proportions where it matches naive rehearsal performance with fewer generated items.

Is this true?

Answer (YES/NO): NO